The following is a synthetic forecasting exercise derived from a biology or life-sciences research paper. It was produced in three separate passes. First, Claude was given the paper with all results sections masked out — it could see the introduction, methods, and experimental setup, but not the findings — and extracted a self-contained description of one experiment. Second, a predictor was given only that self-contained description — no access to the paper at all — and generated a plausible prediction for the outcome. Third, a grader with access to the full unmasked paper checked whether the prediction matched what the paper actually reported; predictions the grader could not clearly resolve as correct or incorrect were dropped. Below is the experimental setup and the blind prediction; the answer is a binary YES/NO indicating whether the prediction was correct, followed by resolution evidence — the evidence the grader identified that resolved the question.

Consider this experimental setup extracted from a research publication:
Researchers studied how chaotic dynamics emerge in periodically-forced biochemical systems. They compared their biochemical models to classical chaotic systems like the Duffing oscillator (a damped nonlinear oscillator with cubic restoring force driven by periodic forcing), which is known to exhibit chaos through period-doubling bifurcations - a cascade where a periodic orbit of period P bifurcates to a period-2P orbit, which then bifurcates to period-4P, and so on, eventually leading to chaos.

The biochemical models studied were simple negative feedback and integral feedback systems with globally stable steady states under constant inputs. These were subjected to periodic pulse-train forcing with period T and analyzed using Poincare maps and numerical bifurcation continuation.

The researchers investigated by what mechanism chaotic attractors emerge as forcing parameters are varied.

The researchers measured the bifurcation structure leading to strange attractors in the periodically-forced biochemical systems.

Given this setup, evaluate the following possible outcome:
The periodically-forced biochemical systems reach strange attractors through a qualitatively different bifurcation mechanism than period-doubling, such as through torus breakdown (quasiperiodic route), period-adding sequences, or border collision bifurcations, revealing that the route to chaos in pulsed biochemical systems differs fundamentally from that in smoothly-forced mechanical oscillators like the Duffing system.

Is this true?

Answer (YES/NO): NO